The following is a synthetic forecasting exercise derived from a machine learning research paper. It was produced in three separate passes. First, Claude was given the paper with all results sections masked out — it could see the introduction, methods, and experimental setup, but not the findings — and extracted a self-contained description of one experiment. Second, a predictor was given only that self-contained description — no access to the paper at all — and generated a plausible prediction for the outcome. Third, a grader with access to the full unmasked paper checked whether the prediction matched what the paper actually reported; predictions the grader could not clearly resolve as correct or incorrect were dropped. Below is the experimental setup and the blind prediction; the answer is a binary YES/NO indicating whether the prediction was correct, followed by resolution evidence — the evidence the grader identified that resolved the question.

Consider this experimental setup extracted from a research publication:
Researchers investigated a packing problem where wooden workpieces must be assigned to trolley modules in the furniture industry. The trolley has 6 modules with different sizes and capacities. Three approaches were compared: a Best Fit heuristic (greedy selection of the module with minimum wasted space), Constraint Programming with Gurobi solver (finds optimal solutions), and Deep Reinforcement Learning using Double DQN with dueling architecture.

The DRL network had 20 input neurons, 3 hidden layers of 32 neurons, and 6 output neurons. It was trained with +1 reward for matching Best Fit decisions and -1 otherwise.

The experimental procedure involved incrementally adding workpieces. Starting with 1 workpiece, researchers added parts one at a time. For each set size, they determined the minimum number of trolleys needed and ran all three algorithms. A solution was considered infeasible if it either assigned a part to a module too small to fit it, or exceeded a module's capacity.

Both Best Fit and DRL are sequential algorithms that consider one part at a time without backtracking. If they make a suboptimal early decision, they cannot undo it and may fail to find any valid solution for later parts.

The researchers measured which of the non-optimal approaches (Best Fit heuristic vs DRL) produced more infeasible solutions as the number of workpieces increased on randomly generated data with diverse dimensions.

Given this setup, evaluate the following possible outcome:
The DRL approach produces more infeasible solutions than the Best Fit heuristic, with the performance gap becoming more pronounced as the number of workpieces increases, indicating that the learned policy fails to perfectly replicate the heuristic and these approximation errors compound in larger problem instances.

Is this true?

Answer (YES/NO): NO